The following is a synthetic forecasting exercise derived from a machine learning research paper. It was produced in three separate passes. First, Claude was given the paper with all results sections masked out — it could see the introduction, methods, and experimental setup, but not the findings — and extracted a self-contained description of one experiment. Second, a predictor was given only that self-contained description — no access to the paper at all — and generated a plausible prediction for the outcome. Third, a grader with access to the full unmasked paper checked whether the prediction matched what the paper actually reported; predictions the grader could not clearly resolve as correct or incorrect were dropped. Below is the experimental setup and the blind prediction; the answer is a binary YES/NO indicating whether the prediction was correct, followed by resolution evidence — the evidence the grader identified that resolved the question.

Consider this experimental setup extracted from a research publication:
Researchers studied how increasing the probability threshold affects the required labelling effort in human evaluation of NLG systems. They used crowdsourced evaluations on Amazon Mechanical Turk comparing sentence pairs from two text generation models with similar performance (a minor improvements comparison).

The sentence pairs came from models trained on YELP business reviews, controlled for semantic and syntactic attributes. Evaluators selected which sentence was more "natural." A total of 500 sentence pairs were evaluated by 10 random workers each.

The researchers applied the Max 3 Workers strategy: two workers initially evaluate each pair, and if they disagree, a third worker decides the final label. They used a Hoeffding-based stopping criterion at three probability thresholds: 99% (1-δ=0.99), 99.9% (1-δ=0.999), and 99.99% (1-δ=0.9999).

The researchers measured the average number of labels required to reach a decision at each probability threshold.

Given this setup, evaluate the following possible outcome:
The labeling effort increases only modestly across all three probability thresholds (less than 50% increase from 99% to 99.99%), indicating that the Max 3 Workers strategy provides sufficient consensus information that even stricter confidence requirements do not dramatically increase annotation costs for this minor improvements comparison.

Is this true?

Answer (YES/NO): NO